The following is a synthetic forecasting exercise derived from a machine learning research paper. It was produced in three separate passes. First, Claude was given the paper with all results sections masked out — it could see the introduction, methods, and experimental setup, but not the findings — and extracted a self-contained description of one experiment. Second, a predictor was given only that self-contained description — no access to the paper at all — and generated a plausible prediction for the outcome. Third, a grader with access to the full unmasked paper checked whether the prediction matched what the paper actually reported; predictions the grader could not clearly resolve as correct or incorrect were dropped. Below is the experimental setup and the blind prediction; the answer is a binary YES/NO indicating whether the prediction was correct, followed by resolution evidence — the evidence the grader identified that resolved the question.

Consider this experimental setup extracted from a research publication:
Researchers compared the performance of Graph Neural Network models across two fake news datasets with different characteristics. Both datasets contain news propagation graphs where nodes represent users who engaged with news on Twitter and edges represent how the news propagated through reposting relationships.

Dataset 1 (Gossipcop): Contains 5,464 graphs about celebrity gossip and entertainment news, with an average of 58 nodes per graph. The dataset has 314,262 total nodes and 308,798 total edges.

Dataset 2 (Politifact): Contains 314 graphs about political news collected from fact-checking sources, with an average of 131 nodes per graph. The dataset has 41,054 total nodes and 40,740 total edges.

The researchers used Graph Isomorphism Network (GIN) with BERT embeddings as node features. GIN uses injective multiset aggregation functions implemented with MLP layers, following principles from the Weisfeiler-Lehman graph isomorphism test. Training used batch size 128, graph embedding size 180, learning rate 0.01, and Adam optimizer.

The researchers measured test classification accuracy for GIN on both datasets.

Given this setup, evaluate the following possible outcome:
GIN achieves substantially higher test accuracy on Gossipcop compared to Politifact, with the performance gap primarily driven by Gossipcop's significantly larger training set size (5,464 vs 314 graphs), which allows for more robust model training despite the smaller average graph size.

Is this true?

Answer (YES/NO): YES